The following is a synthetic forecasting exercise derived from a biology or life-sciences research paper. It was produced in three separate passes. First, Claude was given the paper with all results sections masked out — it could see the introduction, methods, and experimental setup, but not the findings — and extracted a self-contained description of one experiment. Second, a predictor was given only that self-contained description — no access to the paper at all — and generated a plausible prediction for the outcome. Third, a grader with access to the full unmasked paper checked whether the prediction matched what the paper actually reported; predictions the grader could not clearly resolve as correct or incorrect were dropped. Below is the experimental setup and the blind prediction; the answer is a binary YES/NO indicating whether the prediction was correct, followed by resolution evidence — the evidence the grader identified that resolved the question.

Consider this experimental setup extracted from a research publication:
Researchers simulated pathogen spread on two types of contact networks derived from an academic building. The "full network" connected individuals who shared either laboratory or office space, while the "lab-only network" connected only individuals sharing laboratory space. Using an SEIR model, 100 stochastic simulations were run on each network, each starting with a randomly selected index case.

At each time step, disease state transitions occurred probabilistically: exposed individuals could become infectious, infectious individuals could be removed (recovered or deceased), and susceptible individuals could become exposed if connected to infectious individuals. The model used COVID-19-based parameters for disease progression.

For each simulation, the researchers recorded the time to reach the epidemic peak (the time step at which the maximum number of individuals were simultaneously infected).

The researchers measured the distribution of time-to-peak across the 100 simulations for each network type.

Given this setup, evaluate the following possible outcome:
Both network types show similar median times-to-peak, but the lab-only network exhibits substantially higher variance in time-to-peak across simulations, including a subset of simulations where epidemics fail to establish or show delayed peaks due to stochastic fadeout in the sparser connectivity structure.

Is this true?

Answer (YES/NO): NO